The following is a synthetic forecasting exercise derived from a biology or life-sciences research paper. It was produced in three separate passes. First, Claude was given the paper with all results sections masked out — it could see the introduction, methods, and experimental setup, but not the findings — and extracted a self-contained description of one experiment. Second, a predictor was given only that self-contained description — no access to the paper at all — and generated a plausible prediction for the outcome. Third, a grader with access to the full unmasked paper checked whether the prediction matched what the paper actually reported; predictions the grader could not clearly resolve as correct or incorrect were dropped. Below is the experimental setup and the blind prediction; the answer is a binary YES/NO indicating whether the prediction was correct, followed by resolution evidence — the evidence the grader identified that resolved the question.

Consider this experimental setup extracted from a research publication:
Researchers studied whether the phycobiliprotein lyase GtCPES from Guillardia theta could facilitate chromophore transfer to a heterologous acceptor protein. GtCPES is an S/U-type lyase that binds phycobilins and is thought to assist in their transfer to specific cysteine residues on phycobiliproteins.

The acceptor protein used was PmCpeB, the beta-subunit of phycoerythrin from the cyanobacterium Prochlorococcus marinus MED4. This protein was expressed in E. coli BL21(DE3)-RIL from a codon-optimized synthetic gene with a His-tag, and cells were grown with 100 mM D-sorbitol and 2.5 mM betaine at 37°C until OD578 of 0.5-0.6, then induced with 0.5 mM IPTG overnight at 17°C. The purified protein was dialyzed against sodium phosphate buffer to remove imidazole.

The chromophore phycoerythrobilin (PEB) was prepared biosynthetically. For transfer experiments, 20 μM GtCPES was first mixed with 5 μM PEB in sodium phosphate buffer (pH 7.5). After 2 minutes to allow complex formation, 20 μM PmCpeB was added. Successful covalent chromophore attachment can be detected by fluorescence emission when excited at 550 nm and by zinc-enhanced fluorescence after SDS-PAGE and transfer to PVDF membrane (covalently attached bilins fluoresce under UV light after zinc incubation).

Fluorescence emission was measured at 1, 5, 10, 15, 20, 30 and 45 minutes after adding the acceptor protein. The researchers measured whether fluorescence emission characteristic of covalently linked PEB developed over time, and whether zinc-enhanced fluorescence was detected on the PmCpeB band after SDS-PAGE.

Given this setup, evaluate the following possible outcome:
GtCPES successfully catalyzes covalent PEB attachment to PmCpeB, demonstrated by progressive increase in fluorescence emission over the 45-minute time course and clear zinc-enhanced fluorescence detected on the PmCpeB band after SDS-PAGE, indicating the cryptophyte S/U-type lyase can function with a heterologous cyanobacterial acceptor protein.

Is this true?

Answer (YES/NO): YES